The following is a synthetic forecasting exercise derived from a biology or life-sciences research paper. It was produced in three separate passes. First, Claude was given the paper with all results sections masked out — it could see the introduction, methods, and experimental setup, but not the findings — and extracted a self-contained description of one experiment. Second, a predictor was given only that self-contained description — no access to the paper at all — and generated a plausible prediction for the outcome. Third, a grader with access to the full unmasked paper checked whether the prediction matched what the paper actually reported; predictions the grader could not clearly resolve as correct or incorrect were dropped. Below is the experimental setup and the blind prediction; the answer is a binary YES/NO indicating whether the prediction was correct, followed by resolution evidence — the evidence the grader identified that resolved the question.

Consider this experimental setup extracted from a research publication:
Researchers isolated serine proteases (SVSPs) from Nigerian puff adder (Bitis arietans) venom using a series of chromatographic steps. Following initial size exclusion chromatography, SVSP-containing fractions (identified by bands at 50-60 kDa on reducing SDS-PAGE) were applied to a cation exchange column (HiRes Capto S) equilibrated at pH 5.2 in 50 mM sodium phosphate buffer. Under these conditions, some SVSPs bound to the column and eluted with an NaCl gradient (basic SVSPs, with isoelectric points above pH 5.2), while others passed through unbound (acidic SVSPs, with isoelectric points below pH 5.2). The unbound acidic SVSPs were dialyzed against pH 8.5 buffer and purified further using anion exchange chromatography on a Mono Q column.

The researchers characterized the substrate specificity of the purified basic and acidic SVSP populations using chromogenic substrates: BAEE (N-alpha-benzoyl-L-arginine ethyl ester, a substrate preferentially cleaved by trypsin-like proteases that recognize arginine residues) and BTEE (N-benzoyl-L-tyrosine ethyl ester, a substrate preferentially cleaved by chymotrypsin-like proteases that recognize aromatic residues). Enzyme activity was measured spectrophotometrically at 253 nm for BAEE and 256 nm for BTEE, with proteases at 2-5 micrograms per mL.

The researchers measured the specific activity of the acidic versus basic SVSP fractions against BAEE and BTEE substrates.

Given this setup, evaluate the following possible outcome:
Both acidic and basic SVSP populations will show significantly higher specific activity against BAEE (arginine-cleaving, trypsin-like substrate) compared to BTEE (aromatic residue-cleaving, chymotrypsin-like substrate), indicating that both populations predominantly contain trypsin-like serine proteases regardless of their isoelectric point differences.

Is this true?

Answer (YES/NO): NO